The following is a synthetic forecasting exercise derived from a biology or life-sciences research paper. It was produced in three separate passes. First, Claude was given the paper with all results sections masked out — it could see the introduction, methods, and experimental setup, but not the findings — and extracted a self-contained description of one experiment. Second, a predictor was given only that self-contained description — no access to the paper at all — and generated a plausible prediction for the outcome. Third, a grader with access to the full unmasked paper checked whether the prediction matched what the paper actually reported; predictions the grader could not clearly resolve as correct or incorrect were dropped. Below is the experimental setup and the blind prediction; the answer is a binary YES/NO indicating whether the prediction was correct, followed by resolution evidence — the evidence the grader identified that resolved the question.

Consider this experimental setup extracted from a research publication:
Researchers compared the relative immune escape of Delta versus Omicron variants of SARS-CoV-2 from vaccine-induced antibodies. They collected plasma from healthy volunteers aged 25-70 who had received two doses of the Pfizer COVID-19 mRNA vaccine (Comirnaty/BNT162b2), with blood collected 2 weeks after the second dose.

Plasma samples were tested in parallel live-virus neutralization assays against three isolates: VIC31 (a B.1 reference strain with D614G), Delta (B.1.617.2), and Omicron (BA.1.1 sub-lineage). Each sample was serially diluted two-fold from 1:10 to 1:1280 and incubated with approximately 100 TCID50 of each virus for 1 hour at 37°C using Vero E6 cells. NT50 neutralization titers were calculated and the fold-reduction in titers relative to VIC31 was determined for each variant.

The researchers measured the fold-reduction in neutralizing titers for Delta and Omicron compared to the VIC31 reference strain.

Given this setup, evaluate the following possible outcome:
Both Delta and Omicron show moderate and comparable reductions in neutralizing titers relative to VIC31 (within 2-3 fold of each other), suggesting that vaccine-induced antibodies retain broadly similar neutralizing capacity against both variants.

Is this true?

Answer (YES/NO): NO